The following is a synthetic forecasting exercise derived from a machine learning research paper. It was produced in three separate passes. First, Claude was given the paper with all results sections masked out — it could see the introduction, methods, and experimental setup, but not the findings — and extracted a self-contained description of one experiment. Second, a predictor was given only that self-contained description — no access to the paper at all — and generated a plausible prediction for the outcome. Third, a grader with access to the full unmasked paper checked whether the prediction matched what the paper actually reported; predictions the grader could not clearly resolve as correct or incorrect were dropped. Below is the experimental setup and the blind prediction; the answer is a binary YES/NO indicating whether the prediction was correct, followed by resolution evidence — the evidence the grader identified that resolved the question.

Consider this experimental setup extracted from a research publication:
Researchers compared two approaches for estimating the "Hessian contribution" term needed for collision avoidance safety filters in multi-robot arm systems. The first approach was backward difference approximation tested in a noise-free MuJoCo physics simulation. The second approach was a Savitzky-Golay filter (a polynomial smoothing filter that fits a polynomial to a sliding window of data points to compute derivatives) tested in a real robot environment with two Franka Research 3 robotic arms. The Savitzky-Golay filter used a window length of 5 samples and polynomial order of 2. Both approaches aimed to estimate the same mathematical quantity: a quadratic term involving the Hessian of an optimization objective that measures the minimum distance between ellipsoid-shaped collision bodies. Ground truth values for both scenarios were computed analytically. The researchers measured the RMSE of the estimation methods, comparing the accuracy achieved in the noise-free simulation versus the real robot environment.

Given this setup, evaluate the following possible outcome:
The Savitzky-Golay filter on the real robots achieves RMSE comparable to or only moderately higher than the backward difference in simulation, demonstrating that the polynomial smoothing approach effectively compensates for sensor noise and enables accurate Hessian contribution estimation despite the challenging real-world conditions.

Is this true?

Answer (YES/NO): NO